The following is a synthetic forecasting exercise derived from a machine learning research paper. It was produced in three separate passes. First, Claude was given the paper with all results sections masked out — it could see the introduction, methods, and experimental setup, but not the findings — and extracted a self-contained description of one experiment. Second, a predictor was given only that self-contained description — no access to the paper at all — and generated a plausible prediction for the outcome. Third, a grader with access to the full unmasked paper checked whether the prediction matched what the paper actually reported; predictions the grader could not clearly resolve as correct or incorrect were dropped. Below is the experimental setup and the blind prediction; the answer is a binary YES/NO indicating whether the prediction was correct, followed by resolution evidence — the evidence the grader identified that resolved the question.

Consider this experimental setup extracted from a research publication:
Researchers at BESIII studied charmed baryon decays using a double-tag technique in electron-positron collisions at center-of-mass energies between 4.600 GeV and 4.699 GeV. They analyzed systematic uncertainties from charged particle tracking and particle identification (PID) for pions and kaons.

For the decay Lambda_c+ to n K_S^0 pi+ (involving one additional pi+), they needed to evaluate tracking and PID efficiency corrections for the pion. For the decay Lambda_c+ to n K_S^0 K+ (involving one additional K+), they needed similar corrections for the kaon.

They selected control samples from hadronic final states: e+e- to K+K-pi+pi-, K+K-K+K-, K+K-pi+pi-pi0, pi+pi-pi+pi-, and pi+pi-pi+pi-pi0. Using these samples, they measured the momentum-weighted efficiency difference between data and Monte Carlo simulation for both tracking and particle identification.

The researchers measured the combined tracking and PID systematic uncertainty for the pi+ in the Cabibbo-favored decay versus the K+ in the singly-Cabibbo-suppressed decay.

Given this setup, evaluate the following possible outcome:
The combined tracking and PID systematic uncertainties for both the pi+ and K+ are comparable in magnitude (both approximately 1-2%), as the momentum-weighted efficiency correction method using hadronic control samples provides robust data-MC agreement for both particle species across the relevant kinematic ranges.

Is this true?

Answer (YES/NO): NO